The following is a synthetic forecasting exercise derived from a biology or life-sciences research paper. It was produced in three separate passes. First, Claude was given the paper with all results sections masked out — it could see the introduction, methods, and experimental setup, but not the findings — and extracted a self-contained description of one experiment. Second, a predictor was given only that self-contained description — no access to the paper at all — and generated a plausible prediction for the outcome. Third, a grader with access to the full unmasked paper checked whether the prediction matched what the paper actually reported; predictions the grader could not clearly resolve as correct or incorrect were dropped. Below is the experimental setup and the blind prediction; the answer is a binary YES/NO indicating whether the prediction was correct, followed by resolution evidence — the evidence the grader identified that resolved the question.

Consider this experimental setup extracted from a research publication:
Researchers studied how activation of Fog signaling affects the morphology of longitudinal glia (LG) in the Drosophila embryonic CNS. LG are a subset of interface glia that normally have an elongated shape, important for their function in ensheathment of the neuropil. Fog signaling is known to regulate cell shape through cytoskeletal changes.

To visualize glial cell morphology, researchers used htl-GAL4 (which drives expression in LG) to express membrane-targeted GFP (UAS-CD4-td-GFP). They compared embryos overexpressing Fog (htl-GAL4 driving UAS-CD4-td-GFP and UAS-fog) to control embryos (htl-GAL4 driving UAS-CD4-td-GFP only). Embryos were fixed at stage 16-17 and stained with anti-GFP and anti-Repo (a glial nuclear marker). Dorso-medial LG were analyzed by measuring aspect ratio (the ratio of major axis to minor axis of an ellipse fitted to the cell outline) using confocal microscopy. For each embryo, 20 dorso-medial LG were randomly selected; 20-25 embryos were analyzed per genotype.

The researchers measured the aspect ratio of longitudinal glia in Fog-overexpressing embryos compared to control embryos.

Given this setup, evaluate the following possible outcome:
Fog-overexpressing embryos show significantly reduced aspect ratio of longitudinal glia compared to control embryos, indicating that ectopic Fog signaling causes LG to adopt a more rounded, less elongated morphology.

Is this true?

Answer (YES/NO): NO